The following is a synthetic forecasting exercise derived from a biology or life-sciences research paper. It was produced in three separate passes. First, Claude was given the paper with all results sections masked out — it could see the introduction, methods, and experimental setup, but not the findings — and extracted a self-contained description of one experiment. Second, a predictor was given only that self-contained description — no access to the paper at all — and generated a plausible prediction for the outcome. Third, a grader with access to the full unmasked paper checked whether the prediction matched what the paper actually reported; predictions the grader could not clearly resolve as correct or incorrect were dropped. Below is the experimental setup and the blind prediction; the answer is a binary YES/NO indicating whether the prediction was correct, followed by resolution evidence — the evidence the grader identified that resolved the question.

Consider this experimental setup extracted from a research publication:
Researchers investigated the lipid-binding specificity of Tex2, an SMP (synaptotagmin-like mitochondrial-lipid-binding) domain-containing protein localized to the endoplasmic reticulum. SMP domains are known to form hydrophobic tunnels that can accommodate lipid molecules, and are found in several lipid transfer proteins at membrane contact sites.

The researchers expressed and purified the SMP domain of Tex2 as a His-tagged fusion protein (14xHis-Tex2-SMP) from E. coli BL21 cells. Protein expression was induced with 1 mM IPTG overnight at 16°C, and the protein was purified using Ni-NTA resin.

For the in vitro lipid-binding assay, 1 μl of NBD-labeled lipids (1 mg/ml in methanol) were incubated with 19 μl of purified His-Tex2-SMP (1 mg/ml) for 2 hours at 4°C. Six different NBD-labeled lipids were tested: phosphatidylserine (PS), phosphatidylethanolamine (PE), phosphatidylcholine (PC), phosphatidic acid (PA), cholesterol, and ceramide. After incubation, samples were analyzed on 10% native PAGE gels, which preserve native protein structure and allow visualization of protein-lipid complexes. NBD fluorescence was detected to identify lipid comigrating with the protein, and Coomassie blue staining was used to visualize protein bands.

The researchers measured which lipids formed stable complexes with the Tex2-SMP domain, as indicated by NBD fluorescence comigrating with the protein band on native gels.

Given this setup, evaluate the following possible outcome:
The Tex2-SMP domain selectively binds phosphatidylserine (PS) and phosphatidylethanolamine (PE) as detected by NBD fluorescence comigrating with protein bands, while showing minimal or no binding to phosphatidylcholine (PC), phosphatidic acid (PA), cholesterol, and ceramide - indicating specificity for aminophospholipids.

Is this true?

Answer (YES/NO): NO